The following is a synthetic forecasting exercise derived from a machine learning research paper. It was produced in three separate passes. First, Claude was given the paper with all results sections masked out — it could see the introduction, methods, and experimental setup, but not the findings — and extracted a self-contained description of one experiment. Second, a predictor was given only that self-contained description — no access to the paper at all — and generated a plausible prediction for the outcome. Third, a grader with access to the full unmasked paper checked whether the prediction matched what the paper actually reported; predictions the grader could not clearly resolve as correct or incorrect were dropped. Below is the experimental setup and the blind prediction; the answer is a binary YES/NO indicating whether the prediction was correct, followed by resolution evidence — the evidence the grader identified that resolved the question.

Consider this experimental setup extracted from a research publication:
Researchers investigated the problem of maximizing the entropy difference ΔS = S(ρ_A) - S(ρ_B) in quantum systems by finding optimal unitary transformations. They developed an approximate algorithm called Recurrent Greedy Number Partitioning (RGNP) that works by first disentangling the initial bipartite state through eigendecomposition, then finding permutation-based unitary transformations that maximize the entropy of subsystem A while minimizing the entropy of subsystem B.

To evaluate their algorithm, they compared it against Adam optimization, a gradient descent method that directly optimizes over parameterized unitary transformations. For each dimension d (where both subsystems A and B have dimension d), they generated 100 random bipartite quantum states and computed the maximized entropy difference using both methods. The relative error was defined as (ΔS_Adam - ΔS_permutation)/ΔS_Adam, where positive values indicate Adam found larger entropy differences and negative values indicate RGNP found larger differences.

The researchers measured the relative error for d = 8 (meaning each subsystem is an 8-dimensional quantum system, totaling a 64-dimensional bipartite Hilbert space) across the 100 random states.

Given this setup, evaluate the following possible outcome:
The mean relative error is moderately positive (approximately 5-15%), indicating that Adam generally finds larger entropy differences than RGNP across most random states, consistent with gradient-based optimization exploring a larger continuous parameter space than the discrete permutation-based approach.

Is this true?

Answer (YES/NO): NO